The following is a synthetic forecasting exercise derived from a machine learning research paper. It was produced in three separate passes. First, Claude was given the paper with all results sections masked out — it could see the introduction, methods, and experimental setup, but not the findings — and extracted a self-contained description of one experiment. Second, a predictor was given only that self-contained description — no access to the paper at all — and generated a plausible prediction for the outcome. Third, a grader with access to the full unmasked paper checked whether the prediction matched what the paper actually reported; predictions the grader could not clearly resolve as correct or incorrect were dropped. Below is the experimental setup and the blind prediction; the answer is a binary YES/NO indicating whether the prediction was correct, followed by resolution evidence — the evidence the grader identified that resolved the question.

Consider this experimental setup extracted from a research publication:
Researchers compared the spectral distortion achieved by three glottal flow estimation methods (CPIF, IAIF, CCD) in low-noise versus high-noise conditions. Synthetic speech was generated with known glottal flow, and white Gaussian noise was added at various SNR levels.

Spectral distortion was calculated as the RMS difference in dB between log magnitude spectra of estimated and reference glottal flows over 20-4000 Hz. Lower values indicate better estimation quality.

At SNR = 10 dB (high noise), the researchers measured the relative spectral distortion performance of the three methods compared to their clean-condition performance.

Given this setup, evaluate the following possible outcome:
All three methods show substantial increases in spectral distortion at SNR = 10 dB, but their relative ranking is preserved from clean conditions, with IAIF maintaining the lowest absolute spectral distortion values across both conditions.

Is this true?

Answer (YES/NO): NO